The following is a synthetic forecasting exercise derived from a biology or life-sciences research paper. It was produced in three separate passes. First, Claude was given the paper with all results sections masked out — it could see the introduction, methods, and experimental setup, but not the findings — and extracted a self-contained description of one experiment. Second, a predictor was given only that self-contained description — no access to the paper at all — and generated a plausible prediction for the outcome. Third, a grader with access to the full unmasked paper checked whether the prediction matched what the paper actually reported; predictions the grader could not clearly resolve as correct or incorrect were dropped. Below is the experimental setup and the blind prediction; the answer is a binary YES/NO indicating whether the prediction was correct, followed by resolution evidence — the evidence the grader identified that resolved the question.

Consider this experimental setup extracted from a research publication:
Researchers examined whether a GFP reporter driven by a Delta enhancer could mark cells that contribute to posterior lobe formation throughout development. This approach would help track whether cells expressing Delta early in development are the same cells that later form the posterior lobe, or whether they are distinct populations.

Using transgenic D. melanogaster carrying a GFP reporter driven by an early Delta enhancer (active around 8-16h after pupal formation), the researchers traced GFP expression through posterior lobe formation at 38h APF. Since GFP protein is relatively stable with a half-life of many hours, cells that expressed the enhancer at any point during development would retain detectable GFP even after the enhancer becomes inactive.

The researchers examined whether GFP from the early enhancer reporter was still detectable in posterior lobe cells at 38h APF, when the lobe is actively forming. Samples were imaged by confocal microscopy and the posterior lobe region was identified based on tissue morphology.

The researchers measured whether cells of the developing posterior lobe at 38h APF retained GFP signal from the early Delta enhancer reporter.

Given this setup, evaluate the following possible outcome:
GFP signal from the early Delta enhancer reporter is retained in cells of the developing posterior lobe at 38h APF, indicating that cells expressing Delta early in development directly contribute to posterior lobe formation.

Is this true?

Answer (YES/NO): NO